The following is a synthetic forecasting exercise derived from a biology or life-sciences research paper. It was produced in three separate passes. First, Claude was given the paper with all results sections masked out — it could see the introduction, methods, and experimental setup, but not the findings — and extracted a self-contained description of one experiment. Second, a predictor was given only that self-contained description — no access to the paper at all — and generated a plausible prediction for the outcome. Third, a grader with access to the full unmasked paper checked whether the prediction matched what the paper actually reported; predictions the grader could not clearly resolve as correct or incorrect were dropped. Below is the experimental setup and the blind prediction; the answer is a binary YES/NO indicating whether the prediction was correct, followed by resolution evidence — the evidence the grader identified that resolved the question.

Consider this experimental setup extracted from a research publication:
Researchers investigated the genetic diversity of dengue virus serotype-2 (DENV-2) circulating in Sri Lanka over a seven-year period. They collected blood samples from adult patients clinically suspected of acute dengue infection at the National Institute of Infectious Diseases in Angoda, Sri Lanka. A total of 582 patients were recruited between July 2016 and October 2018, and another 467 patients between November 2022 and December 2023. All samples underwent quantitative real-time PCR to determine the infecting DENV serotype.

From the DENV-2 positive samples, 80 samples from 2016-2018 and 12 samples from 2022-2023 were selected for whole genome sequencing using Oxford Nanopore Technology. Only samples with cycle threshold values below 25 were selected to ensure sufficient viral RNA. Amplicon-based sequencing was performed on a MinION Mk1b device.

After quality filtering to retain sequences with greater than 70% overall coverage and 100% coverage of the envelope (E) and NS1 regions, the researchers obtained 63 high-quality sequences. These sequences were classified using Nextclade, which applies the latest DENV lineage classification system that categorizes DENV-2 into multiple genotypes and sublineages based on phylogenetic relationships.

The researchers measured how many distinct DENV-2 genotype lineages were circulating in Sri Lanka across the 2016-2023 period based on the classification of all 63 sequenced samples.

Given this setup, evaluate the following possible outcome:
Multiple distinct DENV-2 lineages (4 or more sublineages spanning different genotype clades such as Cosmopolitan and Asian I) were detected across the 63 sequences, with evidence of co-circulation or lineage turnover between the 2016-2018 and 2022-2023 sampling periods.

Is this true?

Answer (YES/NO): NO